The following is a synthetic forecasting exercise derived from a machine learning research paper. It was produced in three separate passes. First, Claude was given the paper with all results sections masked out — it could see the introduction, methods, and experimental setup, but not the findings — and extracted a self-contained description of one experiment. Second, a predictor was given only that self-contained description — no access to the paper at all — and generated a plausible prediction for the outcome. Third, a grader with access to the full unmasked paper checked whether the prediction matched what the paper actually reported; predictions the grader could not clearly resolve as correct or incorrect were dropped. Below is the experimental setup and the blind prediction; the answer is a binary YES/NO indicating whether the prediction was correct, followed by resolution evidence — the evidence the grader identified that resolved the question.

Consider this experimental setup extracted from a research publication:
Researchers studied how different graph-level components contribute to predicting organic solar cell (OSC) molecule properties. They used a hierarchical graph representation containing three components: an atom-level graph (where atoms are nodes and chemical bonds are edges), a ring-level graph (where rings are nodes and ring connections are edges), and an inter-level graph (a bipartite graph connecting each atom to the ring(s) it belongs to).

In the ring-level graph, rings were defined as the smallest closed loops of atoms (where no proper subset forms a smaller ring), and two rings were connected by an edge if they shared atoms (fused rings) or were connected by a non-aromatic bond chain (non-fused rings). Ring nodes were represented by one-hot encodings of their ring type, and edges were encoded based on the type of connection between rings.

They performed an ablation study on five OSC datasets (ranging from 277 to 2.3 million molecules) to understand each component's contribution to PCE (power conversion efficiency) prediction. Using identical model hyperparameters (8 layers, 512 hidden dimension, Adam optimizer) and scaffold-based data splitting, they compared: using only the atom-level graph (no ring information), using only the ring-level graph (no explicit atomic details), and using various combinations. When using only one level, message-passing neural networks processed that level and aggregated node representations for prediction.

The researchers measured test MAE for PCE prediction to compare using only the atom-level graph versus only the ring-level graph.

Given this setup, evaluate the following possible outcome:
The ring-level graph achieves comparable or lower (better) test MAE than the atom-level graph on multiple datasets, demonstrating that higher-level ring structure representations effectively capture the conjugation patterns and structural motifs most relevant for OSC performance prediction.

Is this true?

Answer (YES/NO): YES